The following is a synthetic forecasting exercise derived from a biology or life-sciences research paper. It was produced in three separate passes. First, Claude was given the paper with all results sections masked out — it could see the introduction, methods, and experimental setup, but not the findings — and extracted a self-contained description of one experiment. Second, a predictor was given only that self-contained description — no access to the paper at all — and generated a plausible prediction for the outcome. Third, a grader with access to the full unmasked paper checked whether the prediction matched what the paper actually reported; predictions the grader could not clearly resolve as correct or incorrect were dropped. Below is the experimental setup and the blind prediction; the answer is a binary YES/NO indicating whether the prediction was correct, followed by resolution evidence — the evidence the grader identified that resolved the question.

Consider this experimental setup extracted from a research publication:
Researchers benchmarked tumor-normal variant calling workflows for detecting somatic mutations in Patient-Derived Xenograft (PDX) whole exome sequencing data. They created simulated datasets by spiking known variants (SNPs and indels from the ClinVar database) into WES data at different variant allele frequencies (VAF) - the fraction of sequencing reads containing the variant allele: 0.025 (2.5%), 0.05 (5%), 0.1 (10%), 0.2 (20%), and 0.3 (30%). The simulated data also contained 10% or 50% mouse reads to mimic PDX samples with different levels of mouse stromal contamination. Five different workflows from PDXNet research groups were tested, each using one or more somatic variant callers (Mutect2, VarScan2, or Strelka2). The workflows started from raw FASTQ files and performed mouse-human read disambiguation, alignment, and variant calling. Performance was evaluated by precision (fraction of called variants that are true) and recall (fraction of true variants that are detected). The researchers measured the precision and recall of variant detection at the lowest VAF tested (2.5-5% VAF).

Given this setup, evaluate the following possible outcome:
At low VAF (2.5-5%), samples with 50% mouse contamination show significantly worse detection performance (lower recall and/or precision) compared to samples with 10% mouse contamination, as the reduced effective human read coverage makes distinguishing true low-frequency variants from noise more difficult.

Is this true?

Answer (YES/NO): NO